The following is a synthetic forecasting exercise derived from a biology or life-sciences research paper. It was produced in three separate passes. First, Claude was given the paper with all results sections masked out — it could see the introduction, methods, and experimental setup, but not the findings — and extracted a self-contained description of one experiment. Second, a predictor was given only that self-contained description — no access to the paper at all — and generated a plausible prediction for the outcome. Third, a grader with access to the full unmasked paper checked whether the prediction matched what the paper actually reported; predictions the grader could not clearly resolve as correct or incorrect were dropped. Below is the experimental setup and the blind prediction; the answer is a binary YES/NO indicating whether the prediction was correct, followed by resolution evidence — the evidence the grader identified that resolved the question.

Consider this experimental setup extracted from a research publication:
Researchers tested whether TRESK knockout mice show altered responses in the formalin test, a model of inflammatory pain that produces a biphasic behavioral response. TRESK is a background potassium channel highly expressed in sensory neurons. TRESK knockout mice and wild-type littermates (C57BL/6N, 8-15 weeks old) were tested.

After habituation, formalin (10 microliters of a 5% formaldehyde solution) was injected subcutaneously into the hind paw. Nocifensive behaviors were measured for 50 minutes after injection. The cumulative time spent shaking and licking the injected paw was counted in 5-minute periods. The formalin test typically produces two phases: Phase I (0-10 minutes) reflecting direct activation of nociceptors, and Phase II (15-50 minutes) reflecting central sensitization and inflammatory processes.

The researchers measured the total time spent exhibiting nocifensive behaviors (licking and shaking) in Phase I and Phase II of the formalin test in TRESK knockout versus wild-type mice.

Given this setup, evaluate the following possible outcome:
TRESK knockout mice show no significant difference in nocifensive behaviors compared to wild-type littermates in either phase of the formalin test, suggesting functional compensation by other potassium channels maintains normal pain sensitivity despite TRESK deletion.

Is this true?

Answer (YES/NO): NO